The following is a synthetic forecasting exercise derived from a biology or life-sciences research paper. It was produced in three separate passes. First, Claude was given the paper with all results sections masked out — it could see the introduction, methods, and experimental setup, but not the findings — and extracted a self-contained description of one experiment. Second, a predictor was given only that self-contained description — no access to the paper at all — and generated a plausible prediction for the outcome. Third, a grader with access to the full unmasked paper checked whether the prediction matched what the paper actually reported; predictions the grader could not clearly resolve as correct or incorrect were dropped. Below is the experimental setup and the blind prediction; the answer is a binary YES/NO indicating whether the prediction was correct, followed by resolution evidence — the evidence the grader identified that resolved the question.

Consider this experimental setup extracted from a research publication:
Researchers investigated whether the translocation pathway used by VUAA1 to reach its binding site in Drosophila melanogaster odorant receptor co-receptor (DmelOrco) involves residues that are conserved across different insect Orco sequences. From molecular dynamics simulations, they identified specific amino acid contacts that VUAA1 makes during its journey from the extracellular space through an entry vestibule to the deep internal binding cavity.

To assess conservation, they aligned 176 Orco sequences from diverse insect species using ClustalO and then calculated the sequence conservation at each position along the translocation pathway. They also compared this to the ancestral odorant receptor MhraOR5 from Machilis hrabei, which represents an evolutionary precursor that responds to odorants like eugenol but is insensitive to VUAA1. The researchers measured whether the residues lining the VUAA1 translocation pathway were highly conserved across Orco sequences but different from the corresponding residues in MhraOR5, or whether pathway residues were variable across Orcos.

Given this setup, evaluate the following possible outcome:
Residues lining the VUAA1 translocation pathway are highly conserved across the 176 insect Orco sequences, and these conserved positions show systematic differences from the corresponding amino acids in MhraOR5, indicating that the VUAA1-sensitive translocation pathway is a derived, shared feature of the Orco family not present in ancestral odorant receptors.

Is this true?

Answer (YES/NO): NO